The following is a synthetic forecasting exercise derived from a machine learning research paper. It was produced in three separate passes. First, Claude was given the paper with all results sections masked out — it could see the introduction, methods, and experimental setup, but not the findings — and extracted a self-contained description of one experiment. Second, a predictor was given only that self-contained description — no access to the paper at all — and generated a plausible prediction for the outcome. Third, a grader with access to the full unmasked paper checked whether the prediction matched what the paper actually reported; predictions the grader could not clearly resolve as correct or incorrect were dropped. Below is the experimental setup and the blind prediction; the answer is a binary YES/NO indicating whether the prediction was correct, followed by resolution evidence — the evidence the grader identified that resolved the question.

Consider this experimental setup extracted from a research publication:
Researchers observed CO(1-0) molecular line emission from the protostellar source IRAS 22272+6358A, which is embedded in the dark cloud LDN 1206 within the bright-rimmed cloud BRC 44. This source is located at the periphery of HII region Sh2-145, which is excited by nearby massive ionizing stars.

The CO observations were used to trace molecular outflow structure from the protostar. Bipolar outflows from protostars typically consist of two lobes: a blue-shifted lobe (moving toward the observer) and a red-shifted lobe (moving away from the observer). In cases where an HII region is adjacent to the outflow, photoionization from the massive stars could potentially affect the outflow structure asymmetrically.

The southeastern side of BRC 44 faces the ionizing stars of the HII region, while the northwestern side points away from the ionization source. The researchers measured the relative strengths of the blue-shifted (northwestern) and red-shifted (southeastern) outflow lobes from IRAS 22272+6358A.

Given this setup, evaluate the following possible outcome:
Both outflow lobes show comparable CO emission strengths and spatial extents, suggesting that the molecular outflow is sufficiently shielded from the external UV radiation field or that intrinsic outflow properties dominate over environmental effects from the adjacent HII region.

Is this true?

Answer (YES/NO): NO